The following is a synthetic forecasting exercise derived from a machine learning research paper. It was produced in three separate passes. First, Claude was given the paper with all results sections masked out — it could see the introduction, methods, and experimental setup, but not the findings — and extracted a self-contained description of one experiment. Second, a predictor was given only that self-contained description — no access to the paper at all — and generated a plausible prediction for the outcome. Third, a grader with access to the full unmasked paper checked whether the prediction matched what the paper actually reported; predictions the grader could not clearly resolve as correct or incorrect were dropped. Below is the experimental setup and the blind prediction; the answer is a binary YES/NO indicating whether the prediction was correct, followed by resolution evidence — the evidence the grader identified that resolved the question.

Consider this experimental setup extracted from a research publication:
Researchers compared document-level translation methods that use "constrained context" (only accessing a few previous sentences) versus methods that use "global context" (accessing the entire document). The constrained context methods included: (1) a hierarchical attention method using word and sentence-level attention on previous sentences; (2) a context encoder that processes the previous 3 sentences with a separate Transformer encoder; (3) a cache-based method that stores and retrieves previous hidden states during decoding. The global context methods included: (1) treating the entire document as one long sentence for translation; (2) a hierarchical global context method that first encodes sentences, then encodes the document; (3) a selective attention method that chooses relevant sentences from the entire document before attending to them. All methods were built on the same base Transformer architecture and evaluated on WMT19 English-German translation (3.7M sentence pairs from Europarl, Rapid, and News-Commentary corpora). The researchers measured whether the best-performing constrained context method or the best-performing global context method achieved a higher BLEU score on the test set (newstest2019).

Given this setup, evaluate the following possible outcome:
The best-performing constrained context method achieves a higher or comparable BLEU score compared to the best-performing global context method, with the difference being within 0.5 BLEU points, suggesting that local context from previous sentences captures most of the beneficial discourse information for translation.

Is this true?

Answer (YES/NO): NO